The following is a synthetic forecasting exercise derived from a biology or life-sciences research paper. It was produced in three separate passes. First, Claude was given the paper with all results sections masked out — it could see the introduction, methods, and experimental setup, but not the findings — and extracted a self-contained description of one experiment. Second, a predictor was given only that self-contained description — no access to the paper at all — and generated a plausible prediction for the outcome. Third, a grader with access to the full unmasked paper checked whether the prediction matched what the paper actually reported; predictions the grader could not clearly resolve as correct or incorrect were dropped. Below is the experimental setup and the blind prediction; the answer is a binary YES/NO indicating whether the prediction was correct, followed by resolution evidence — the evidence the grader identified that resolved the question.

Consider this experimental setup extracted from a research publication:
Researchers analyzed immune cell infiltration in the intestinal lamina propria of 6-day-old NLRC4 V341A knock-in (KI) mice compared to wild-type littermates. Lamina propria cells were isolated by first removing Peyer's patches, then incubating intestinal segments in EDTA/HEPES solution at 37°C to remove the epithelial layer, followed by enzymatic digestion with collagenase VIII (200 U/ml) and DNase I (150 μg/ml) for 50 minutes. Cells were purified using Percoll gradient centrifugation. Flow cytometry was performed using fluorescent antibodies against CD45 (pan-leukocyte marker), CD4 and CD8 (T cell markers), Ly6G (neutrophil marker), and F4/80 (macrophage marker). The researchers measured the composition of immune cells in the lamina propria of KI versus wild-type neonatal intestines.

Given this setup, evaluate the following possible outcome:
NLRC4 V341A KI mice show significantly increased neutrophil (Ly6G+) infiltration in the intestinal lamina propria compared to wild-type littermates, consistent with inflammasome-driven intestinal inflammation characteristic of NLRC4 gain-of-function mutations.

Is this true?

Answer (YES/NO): YES